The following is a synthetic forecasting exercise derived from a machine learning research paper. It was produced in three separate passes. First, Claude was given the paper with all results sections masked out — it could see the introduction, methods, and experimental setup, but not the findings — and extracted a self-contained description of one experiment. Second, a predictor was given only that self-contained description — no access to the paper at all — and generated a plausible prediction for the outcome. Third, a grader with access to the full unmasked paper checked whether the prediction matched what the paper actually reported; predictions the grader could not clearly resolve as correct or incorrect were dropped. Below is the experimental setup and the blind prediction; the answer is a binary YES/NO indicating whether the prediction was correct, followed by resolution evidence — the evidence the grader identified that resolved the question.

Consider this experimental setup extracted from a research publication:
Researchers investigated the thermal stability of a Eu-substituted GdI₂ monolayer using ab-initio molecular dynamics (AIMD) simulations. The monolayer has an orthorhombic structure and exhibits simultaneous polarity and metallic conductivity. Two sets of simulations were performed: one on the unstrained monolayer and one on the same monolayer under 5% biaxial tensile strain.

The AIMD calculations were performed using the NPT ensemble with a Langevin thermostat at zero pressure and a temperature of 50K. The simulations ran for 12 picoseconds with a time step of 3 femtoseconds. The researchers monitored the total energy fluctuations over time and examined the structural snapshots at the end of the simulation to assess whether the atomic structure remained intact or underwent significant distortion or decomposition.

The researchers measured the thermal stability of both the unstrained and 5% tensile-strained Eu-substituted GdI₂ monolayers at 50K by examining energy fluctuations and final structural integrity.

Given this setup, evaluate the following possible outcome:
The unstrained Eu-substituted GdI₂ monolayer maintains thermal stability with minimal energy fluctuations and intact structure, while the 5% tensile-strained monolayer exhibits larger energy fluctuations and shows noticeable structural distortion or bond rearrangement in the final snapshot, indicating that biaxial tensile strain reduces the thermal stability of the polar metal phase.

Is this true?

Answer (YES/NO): NO